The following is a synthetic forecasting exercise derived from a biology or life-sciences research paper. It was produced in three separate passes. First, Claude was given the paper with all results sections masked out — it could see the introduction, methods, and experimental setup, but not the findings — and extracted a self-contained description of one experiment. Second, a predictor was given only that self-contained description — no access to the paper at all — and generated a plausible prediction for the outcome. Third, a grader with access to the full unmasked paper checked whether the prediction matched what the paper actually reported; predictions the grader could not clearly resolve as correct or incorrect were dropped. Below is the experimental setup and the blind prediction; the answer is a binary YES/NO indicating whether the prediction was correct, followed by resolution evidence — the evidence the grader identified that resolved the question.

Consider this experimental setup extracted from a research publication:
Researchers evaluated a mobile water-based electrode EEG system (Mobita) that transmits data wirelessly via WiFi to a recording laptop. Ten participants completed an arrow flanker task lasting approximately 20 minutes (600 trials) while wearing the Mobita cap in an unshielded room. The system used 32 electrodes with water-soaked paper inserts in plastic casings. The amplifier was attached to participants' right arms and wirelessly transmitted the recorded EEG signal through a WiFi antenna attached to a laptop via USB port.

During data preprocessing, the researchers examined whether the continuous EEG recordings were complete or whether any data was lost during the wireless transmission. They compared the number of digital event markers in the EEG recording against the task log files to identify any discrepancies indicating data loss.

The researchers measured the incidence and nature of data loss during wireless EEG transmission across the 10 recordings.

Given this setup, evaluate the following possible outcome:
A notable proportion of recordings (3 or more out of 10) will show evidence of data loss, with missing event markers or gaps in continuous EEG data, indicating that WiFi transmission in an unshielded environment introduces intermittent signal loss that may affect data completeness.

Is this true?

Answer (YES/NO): YES